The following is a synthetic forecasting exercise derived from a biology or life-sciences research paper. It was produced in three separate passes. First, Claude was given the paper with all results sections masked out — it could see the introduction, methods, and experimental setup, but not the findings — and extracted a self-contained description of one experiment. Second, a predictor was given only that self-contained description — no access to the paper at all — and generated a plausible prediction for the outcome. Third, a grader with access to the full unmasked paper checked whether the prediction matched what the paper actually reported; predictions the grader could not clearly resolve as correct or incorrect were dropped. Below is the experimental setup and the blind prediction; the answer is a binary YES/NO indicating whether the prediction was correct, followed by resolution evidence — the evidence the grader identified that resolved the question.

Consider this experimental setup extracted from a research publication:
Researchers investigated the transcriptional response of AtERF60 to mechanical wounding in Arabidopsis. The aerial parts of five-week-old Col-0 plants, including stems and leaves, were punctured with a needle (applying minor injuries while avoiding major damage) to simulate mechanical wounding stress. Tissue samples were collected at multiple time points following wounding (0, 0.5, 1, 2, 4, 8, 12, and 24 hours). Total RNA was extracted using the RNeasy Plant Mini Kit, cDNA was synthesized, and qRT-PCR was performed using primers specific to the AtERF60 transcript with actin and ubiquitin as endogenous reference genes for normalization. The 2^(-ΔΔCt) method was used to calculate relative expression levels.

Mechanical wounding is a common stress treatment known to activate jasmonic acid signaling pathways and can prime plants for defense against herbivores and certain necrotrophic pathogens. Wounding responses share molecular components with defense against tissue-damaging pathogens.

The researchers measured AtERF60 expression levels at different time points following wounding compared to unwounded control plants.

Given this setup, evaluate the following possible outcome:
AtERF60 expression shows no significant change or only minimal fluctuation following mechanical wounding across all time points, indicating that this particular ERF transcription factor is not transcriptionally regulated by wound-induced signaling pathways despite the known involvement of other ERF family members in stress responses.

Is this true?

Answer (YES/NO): YES